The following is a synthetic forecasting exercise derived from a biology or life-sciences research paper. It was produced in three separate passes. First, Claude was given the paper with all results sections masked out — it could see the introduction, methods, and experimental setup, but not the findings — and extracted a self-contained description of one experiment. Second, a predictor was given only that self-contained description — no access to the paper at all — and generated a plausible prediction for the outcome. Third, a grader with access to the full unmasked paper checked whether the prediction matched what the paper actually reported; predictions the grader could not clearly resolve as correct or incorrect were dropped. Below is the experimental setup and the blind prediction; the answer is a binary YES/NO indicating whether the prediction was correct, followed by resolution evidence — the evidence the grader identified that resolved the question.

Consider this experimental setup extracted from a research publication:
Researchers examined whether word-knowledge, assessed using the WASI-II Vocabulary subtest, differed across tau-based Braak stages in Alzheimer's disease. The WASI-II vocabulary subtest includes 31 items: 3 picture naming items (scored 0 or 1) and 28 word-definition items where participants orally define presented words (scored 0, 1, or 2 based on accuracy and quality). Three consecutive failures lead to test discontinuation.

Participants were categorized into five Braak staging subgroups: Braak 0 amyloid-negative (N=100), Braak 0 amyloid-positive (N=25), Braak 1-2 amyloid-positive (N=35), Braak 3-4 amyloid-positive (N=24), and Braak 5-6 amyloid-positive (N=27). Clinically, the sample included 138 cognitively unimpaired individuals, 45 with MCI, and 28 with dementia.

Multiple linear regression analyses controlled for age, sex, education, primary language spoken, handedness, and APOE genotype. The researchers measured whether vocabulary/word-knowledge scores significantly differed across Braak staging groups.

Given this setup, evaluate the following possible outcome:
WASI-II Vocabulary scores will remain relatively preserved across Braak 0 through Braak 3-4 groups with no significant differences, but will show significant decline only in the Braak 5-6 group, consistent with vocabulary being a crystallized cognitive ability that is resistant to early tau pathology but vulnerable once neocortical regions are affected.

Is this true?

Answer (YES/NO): YES